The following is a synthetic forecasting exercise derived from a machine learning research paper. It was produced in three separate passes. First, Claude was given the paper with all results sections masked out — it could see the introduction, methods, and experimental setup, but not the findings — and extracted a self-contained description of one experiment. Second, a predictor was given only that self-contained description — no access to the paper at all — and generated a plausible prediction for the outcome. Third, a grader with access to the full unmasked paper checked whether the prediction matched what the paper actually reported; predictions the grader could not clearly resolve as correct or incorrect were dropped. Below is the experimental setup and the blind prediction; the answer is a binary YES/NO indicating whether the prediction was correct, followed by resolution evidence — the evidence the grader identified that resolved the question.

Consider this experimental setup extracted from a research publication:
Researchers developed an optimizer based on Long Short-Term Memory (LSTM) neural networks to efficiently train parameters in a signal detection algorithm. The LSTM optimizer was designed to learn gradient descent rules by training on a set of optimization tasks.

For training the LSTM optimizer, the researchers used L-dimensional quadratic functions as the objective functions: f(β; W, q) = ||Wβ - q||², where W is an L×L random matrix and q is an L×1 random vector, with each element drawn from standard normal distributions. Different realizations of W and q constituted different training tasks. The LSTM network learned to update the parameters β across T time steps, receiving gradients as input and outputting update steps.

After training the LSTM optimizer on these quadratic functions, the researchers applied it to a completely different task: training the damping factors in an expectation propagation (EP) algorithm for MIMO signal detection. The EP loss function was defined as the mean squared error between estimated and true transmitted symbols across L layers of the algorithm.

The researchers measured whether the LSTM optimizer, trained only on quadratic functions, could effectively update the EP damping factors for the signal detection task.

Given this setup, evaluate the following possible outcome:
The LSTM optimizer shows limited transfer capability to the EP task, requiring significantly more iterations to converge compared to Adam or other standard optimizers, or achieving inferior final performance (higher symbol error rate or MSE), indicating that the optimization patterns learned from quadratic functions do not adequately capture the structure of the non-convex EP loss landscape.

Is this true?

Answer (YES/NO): NO